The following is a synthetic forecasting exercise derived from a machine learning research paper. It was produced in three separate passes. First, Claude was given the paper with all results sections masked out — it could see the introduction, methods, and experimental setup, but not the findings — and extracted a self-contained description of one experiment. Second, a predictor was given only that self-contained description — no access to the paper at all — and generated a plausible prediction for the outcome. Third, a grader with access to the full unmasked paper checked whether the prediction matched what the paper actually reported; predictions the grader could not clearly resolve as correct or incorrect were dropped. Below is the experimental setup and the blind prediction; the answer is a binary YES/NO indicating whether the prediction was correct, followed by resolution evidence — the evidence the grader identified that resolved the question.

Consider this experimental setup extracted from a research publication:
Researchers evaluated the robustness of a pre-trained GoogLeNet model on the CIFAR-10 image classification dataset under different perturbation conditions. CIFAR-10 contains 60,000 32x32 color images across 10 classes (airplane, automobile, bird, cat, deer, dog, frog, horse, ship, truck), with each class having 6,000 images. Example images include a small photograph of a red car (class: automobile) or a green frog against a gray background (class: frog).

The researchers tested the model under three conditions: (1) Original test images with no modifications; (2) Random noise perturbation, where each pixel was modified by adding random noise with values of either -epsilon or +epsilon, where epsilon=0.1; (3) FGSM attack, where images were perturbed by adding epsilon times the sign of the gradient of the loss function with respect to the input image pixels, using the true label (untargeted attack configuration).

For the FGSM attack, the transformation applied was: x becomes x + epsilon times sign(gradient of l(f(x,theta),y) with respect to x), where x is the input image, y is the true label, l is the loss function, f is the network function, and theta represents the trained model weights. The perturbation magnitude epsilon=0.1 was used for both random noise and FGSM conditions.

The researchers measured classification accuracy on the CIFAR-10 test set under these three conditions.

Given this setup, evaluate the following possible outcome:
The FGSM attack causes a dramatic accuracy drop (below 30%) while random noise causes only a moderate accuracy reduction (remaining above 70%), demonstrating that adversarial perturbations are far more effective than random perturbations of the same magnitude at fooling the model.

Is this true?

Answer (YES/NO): NO